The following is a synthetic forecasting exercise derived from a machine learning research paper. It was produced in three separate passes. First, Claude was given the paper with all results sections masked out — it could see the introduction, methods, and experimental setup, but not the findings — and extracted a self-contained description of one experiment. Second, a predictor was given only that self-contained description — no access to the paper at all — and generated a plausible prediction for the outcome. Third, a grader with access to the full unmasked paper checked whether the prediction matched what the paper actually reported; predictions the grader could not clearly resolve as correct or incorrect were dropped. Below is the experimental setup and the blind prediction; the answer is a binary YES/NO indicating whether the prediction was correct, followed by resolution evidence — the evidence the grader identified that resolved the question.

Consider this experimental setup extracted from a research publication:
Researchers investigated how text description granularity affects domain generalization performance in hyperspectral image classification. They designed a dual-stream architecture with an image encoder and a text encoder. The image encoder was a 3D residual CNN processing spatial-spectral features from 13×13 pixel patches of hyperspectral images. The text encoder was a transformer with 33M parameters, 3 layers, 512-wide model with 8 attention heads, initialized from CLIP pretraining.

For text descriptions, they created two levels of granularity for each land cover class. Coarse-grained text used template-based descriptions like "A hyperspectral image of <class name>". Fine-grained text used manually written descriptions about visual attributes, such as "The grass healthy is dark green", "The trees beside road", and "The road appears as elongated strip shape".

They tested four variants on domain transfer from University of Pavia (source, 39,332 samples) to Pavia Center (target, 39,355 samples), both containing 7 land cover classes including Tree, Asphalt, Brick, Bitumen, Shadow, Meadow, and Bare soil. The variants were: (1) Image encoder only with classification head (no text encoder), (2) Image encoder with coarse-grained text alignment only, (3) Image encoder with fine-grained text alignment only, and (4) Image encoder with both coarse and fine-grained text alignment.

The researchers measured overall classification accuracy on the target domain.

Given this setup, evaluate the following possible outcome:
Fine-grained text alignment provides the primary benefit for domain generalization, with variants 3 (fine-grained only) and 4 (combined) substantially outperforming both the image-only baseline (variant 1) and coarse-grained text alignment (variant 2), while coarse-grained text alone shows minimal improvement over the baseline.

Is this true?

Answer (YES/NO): NO